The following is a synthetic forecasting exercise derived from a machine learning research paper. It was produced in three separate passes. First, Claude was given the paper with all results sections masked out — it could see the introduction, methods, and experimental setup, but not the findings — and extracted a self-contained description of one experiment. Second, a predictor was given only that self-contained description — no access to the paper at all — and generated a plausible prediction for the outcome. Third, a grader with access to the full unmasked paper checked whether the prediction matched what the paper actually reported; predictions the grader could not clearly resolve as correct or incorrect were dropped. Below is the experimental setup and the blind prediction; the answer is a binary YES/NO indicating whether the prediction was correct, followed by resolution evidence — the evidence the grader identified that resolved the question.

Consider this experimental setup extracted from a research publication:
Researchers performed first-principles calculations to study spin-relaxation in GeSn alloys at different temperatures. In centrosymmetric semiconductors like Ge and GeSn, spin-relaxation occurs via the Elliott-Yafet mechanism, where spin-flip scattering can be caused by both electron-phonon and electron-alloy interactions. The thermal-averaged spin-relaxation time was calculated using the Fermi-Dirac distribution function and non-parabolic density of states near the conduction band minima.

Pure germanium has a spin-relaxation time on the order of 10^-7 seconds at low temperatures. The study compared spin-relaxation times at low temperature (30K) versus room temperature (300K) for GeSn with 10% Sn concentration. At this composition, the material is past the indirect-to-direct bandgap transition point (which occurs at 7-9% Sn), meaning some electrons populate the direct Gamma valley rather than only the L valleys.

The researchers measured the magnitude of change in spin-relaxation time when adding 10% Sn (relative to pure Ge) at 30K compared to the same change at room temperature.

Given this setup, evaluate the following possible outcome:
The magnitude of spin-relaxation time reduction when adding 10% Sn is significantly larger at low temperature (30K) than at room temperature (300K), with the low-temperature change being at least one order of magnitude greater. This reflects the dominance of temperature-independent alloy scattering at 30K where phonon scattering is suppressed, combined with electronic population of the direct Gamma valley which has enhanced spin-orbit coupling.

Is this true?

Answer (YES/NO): NO